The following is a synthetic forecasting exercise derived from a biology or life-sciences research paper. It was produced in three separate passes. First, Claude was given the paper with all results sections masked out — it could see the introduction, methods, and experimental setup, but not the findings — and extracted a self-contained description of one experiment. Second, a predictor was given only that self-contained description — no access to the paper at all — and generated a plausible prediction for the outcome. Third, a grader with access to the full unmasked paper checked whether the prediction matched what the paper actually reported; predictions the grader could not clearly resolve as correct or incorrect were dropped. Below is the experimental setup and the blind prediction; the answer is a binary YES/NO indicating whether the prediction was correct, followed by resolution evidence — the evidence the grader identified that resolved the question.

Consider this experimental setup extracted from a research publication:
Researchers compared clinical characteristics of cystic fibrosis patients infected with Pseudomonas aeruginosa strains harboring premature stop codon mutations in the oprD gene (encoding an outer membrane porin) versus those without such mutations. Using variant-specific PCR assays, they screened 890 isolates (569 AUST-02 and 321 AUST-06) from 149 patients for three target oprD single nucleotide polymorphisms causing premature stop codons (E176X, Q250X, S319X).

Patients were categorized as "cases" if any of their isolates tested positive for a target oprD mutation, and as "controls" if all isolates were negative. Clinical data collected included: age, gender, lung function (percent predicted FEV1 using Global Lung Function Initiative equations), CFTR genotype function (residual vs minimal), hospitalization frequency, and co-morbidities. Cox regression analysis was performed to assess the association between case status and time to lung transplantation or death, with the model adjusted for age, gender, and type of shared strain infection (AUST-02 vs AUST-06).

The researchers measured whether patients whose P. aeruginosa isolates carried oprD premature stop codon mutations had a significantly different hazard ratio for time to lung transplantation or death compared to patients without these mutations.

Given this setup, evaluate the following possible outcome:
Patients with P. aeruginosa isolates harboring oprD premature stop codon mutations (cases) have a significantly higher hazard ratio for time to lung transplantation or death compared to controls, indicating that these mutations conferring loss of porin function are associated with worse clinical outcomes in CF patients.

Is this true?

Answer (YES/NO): YES